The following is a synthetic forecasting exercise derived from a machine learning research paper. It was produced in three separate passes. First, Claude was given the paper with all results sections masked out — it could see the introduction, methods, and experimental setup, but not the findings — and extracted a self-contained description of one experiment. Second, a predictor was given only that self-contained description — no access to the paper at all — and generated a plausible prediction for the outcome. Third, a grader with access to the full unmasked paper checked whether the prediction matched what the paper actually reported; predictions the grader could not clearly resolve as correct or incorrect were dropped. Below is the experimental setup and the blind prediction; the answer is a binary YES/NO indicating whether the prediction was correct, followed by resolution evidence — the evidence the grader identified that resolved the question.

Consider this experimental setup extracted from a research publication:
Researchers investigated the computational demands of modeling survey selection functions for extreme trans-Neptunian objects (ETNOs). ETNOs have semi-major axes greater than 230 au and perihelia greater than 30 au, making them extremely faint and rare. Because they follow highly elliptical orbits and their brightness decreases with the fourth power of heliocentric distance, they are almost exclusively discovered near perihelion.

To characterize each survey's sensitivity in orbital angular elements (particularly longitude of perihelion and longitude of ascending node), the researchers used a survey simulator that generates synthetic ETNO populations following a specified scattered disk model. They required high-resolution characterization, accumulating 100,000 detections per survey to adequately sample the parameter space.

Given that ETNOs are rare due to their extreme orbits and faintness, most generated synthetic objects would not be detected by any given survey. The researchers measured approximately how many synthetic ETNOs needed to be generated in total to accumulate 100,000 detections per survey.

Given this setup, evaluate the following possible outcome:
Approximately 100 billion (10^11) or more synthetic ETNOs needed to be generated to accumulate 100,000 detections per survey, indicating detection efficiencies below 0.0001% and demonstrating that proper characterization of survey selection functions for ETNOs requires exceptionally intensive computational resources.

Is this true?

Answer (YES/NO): NO